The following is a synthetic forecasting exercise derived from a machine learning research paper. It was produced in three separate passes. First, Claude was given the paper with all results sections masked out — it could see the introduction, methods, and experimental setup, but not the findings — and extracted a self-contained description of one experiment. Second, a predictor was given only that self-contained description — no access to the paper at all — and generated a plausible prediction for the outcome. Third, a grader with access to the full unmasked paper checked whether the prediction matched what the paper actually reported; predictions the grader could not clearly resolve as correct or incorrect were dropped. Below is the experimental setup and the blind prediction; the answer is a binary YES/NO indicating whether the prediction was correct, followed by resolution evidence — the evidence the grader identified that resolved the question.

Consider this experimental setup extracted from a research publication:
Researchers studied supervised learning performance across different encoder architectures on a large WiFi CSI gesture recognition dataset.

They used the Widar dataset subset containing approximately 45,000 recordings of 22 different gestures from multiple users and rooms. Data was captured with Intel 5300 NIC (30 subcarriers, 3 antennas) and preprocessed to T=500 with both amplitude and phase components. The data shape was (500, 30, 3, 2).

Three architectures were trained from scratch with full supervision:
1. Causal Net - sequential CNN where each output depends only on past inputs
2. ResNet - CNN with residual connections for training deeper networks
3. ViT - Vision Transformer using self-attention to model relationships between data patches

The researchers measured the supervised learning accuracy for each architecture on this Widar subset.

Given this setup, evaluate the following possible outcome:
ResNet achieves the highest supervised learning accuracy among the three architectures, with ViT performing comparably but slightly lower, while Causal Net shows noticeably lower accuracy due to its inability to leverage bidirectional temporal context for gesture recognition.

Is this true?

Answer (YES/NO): NO